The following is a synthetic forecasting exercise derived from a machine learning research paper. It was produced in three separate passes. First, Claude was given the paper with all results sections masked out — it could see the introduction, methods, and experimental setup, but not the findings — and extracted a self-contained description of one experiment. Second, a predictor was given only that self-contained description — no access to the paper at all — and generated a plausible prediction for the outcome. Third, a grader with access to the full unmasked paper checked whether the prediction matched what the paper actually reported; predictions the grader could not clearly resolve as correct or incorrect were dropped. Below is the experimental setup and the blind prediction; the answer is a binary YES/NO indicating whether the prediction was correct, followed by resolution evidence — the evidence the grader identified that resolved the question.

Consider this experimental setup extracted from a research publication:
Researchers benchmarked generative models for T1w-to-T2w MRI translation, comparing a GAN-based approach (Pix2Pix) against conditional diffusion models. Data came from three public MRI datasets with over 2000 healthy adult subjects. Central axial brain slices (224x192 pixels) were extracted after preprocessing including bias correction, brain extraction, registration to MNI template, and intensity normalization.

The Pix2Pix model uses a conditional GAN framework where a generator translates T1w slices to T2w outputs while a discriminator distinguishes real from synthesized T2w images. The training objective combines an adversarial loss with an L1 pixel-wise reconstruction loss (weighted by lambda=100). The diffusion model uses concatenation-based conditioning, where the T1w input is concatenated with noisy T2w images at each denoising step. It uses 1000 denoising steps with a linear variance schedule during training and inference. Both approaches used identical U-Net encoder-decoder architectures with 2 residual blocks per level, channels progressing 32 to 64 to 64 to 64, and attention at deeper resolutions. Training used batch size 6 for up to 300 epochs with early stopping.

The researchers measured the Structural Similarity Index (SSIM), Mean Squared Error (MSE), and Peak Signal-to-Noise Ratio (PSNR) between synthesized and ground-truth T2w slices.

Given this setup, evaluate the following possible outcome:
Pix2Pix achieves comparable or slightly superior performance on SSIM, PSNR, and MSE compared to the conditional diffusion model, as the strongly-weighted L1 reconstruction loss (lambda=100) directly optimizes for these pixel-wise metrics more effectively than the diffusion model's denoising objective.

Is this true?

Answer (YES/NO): NO